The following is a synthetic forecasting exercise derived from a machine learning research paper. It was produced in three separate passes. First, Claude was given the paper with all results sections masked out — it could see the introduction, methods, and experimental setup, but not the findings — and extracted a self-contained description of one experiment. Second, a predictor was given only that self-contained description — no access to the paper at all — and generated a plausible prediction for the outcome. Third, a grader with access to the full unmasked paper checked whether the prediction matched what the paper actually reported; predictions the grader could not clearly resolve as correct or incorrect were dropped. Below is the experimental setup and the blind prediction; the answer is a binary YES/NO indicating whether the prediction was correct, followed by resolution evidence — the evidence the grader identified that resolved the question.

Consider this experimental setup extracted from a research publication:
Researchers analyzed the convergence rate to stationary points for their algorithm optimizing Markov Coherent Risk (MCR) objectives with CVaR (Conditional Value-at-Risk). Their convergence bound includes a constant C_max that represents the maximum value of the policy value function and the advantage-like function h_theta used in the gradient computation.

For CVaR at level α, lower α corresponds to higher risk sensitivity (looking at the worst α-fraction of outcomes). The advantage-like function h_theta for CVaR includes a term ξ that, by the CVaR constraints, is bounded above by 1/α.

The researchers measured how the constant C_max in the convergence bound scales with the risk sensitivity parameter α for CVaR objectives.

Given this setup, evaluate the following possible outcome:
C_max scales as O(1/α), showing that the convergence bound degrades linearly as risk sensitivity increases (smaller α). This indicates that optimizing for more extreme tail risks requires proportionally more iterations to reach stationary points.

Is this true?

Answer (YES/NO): YES